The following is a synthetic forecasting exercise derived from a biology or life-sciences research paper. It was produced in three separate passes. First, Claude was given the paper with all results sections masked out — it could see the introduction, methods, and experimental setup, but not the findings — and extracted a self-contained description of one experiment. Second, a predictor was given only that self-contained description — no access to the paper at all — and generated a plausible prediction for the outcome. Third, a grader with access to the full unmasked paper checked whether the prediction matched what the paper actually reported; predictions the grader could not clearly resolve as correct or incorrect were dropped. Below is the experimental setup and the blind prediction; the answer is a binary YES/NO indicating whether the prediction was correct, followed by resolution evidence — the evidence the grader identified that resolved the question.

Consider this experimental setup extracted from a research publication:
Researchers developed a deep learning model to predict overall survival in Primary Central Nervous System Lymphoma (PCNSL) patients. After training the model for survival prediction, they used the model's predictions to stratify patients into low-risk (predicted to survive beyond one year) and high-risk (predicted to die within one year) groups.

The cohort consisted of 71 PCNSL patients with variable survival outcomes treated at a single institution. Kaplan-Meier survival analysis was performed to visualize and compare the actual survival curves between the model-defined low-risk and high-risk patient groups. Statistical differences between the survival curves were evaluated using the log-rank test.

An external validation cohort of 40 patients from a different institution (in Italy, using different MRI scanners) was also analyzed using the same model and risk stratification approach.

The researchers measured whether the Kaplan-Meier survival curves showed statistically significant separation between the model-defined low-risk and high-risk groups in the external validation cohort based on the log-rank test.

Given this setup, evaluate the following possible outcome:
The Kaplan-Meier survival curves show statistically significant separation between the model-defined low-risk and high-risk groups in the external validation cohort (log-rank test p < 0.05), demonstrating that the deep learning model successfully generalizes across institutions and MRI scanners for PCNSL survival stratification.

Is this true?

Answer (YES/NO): YES